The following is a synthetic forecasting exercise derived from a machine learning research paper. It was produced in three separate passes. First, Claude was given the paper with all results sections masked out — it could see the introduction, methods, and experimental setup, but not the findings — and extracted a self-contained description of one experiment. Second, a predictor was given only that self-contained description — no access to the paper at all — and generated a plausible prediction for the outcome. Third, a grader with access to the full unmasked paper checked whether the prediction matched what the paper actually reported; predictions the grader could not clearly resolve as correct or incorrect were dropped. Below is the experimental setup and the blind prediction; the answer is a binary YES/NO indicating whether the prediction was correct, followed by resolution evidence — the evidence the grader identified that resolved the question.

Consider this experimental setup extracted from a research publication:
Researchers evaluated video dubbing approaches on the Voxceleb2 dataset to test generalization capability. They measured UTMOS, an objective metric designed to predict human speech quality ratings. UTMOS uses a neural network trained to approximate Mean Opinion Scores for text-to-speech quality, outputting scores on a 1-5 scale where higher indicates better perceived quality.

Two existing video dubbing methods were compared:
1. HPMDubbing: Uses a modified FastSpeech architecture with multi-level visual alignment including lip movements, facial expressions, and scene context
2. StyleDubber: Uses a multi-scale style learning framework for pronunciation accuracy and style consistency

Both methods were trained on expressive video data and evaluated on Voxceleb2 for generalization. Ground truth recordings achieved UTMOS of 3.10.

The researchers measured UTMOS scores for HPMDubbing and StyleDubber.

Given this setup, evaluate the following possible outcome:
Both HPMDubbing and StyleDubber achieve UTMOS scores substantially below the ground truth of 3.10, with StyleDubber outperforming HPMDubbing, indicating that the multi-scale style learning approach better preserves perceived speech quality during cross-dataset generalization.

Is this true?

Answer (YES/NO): NO